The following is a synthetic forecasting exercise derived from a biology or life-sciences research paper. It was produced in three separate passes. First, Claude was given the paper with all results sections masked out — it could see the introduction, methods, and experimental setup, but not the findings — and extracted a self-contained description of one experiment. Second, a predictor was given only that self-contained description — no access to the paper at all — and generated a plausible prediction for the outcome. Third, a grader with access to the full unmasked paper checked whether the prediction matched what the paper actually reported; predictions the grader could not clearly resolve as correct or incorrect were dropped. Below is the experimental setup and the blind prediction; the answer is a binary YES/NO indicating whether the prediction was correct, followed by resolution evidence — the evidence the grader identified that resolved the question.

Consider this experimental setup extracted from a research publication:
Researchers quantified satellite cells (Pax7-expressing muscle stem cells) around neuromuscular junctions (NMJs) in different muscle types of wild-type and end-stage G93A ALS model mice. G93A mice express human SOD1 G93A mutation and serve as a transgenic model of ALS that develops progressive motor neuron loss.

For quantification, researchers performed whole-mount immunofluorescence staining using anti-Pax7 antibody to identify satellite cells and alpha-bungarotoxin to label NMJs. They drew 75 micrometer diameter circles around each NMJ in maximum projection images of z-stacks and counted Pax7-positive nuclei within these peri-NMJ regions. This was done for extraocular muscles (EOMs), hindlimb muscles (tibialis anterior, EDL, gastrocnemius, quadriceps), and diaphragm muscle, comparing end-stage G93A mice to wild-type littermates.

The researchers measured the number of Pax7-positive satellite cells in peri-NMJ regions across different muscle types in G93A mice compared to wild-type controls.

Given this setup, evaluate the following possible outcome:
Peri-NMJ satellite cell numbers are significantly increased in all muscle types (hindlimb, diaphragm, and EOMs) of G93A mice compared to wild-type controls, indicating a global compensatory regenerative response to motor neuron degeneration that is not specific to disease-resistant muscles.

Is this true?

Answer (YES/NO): NO